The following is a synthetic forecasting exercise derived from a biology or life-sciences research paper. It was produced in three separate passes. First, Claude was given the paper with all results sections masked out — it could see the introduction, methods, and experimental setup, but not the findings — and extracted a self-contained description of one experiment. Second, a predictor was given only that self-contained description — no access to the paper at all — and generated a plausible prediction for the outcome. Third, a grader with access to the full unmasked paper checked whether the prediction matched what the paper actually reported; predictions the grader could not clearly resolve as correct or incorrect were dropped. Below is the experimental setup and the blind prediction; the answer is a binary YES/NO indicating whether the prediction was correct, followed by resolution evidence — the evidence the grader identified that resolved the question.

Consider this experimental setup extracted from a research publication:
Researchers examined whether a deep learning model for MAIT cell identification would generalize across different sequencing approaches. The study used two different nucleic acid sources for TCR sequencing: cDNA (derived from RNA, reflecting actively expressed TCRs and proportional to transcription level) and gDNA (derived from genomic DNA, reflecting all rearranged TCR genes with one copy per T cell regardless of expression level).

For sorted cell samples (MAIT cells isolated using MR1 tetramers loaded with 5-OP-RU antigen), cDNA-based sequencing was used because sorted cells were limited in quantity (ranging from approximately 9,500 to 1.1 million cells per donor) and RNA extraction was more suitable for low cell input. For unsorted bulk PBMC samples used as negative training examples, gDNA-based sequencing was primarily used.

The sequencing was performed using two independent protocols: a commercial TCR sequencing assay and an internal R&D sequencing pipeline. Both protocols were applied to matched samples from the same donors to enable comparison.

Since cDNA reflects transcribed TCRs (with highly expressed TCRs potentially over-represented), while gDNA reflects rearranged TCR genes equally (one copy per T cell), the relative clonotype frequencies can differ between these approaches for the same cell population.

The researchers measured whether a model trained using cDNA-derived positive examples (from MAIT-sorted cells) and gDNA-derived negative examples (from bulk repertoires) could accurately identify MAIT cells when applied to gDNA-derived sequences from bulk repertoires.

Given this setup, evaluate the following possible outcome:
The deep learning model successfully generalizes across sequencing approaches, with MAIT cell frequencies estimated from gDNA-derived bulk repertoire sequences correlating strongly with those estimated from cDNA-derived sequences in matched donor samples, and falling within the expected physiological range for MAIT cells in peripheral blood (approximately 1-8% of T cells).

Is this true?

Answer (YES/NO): NO